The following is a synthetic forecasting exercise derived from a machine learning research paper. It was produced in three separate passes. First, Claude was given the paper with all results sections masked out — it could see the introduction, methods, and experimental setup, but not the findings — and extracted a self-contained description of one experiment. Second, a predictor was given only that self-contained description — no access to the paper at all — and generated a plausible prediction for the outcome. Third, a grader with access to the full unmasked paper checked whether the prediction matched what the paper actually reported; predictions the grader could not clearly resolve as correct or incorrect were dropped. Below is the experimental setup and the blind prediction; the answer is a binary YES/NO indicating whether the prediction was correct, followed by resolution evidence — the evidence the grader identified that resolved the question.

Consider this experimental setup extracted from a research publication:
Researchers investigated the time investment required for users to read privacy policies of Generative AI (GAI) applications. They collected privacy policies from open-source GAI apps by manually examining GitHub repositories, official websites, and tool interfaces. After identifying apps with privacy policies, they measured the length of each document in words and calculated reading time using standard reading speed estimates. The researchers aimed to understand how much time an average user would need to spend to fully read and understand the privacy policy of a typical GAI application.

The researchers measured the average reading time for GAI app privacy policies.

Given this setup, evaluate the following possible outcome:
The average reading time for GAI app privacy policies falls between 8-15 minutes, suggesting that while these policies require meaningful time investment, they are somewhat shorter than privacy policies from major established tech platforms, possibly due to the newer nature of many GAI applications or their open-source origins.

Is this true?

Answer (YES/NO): YES